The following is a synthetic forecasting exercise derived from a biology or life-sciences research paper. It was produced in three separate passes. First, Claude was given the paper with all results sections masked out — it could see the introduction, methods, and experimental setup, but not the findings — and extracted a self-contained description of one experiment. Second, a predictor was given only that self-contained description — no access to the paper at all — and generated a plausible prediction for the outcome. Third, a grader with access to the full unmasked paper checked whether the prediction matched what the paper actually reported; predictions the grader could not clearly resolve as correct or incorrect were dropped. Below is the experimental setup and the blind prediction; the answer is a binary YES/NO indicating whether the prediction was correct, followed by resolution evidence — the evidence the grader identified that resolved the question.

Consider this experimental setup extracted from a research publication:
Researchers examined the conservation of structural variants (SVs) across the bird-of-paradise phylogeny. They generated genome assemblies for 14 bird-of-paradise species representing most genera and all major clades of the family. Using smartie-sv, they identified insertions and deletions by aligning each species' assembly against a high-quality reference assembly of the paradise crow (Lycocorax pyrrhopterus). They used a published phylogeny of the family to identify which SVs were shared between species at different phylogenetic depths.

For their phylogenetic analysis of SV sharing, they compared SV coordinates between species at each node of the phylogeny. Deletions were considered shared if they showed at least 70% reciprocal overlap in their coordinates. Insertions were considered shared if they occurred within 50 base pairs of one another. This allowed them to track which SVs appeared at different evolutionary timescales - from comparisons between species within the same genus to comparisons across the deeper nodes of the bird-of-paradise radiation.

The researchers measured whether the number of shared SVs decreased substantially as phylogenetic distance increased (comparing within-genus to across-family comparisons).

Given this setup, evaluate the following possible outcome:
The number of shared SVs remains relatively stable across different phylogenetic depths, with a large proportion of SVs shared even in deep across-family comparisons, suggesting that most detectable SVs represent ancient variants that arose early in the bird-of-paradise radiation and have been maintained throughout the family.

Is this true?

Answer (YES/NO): NO